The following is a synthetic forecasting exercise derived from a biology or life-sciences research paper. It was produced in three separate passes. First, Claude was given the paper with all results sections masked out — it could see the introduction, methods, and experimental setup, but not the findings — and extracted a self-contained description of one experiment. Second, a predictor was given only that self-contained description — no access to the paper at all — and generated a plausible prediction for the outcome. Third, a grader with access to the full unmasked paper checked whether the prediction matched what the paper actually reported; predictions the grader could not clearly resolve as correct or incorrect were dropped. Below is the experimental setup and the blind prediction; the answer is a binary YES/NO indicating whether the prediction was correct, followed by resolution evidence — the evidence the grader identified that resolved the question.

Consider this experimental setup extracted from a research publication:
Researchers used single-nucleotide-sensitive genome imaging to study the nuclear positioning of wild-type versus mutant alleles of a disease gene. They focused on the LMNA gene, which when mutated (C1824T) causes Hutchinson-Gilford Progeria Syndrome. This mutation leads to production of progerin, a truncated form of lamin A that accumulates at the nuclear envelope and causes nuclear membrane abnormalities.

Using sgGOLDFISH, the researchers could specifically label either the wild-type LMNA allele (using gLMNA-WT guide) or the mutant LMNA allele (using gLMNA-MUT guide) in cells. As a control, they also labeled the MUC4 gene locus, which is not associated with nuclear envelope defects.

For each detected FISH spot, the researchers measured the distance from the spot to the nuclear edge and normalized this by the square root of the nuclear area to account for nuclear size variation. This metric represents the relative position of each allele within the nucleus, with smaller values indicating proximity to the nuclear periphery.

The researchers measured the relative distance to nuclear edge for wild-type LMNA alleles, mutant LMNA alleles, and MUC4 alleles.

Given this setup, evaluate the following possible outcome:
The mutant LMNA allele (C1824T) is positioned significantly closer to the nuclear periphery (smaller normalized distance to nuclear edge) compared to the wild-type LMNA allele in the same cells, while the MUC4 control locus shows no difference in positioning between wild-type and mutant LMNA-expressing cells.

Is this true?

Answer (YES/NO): NO